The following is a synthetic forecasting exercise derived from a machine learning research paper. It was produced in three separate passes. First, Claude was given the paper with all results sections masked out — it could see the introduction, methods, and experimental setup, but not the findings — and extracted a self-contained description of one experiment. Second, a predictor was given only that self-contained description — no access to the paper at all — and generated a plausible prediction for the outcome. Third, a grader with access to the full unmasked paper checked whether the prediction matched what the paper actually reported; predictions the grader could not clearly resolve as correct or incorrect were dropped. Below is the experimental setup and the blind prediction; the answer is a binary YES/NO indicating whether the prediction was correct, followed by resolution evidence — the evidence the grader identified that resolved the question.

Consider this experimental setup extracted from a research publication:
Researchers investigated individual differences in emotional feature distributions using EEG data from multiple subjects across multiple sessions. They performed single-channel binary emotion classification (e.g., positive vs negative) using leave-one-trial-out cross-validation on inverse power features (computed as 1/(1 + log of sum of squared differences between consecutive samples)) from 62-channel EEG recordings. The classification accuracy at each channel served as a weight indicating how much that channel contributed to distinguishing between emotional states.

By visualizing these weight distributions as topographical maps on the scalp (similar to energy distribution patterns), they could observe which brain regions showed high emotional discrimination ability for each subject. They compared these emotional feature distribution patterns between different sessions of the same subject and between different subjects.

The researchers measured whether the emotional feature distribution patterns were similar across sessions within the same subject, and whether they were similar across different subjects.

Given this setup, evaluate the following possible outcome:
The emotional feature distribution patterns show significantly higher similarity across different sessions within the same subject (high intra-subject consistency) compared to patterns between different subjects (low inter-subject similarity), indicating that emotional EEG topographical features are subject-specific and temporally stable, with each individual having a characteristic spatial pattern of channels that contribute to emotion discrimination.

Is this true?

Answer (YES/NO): YES